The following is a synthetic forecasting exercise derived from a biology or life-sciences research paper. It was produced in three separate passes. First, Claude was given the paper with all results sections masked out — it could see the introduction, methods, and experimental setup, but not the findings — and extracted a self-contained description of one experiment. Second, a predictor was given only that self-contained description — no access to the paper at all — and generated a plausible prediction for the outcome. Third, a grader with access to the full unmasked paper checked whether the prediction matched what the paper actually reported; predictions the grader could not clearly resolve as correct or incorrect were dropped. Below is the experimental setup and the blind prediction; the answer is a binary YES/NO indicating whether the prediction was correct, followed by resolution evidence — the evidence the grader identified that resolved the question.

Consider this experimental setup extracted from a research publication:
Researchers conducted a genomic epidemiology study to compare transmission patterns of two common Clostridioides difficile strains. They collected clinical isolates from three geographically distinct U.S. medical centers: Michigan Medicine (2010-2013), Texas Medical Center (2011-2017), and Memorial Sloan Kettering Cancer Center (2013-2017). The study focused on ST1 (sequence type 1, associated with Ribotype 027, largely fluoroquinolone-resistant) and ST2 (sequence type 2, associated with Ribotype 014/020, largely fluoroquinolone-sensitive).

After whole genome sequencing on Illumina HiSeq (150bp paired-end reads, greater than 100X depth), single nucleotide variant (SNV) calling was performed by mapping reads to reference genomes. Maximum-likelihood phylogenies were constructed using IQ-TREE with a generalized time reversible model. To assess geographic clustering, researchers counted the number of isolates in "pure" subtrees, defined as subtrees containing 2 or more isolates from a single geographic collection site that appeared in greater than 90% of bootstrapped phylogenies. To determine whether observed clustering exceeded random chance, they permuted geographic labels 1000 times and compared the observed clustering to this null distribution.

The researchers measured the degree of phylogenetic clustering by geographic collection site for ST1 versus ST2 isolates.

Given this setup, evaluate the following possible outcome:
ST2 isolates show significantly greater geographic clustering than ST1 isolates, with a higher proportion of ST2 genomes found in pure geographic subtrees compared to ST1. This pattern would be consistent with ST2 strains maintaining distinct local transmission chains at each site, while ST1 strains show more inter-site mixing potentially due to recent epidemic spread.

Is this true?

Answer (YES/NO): NO